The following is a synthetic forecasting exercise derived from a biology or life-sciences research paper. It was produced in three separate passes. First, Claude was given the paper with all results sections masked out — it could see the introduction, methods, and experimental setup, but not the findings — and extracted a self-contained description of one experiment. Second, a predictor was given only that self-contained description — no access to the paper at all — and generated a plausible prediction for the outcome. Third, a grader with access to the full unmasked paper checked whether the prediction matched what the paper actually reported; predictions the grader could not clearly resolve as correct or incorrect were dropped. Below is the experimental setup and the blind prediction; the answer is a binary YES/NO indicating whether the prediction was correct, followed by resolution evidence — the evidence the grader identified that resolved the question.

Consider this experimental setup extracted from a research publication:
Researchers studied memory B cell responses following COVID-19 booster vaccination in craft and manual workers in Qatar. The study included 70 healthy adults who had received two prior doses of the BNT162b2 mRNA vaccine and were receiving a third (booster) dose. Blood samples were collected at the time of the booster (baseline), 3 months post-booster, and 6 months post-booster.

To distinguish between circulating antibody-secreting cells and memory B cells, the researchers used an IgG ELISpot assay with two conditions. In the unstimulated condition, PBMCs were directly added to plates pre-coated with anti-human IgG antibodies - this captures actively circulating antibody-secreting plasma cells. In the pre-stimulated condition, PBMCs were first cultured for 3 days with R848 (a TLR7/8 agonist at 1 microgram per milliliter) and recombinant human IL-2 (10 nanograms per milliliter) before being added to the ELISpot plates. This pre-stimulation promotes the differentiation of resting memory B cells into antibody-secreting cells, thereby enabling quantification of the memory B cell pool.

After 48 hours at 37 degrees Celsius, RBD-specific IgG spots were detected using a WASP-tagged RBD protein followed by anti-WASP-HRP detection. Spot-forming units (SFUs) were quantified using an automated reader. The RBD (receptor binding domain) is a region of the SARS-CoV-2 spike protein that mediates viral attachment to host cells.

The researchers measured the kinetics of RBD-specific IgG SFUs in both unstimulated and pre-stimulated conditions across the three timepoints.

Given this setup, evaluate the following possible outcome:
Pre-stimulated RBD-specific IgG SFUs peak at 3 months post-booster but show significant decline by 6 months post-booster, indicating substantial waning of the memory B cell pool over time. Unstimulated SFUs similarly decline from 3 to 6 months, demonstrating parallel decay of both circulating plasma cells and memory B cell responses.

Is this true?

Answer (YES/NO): NO